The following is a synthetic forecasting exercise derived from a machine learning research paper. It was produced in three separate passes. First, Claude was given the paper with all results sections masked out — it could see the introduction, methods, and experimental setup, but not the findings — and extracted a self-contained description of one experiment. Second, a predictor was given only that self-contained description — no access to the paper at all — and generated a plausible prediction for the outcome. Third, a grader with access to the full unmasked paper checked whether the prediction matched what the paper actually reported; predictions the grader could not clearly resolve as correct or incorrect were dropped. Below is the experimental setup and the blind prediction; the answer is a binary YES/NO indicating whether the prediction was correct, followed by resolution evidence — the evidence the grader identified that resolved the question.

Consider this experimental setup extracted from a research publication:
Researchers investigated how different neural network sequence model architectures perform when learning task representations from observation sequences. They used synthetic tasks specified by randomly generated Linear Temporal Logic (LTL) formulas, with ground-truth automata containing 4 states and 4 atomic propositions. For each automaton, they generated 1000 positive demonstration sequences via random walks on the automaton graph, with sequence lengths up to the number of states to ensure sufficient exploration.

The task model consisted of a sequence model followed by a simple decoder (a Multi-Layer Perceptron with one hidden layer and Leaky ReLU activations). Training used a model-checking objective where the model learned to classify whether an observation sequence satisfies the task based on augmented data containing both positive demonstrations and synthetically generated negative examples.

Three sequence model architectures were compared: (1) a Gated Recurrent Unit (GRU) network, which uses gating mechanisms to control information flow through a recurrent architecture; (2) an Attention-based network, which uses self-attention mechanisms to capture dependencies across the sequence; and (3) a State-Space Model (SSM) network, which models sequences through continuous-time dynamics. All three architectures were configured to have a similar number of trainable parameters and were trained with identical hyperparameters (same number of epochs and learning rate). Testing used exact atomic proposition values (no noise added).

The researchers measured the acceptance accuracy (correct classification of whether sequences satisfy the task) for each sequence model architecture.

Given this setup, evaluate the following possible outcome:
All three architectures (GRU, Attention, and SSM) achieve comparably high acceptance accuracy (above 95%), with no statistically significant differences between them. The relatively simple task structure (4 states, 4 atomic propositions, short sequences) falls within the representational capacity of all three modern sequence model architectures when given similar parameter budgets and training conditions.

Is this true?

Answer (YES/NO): NO